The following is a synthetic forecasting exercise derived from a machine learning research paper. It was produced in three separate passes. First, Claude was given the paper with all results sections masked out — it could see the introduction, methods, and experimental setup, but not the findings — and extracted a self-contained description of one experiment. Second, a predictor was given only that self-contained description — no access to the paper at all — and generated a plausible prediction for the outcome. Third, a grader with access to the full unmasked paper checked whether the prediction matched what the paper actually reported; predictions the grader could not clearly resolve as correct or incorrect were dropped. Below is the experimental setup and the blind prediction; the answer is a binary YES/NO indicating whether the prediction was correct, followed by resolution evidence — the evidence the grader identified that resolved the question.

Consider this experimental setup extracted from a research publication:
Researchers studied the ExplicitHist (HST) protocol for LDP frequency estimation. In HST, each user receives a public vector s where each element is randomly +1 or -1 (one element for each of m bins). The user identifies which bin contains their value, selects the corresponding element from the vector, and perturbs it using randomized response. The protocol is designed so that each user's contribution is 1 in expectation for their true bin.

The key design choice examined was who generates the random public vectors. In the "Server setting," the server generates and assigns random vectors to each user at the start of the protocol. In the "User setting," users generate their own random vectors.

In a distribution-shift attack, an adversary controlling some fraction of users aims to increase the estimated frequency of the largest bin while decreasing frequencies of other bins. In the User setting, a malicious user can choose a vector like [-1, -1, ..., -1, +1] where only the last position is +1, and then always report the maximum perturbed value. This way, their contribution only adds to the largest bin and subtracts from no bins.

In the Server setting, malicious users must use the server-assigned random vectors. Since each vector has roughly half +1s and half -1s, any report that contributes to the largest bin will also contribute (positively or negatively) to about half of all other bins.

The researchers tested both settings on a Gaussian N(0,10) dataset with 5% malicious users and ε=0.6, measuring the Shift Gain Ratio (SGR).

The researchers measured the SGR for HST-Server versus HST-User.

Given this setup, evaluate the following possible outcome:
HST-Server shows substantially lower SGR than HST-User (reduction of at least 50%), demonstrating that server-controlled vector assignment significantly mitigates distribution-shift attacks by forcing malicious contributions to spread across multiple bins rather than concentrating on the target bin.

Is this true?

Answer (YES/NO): YES